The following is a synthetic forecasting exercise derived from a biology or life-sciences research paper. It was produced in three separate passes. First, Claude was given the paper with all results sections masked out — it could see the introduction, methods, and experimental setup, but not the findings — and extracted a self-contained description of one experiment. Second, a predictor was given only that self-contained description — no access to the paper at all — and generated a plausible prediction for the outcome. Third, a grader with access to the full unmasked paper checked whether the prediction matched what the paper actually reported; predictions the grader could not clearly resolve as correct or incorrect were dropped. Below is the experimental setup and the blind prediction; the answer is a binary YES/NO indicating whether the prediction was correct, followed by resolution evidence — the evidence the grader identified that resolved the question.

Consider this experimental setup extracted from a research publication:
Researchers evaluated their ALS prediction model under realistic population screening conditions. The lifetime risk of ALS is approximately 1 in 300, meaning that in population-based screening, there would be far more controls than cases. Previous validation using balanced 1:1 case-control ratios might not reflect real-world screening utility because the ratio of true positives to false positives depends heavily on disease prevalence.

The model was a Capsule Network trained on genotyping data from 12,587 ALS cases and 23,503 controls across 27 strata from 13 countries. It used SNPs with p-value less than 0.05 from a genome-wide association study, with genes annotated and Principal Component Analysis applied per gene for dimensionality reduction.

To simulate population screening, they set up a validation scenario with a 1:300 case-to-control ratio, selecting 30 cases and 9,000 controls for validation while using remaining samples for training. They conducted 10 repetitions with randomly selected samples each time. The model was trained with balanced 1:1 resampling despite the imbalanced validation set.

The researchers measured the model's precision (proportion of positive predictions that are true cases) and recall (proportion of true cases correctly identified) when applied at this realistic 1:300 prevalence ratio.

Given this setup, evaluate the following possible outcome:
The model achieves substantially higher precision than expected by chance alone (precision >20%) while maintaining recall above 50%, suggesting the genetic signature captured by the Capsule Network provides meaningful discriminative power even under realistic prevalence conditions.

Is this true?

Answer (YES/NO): NO